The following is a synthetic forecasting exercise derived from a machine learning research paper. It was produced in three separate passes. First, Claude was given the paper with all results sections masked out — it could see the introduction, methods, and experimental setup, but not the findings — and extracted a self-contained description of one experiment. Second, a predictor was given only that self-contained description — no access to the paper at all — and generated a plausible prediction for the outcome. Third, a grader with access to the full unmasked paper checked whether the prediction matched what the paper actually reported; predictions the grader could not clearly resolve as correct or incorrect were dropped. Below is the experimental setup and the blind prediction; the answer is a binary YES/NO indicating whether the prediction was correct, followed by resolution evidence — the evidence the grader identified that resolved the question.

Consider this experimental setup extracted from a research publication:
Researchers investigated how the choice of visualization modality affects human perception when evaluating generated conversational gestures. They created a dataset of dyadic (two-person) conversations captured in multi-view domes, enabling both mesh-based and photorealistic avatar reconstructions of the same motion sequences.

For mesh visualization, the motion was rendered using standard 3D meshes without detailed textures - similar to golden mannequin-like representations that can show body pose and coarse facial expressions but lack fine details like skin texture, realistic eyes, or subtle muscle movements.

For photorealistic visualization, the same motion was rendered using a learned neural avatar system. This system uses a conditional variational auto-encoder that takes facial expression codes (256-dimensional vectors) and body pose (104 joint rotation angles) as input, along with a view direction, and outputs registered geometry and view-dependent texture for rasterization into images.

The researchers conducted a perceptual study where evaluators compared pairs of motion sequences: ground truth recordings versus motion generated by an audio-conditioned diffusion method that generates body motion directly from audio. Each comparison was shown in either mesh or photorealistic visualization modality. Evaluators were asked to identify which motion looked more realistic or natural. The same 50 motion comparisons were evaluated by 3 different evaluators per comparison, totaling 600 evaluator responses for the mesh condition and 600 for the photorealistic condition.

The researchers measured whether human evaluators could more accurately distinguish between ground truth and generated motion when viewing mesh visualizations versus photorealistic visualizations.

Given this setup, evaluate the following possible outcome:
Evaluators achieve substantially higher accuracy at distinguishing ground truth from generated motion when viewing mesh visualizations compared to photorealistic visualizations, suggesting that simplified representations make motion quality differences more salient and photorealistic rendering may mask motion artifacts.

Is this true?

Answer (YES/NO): NO